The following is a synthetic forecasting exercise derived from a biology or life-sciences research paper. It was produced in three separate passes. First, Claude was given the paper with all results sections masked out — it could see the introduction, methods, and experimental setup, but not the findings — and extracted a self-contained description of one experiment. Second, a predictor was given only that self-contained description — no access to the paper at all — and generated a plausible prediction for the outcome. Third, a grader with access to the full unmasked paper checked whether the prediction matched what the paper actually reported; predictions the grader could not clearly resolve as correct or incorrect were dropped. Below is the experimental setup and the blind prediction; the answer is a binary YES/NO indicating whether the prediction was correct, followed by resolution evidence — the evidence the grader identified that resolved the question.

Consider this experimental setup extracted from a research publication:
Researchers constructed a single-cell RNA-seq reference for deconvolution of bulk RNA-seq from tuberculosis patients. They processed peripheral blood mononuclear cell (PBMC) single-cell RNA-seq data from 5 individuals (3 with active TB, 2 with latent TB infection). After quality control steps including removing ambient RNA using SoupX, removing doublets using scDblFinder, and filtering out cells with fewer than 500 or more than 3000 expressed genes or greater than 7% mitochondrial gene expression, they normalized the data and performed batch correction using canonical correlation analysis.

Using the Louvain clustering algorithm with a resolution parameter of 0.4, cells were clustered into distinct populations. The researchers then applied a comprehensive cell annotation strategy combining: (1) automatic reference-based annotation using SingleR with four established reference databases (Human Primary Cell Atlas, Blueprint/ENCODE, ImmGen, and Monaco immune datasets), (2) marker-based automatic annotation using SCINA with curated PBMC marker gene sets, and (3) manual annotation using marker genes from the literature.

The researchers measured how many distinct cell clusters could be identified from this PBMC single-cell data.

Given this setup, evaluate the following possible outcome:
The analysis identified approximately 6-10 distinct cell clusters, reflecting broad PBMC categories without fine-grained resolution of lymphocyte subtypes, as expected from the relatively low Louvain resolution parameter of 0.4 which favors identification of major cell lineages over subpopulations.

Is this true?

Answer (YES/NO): NO